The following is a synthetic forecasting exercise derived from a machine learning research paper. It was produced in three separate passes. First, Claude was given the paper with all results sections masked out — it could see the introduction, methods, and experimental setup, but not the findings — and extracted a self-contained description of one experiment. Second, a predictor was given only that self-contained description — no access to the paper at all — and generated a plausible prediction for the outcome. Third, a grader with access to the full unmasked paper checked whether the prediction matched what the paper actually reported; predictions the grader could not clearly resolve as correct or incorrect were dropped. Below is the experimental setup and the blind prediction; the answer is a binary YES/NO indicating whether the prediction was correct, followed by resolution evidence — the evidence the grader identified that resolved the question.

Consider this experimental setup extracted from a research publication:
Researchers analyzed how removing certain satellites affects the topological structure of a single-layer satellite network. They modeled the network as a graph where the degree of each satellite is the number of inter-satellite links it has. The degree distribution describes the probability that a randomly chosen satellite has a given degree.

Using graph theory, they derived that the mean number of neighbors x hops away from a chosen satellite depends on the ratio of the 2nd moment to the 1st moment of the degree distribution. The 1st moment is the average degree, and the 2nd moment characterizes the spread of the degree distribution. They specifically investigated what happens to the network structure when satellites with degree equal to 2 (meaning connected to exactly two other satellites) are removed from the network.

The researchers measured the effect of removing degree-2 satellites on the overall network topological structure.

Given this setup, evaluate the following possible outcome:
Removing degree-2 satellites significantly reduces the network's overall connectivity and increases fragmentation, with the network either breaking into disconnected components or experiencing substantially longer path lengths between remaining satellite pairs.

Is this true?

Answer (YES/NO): NO